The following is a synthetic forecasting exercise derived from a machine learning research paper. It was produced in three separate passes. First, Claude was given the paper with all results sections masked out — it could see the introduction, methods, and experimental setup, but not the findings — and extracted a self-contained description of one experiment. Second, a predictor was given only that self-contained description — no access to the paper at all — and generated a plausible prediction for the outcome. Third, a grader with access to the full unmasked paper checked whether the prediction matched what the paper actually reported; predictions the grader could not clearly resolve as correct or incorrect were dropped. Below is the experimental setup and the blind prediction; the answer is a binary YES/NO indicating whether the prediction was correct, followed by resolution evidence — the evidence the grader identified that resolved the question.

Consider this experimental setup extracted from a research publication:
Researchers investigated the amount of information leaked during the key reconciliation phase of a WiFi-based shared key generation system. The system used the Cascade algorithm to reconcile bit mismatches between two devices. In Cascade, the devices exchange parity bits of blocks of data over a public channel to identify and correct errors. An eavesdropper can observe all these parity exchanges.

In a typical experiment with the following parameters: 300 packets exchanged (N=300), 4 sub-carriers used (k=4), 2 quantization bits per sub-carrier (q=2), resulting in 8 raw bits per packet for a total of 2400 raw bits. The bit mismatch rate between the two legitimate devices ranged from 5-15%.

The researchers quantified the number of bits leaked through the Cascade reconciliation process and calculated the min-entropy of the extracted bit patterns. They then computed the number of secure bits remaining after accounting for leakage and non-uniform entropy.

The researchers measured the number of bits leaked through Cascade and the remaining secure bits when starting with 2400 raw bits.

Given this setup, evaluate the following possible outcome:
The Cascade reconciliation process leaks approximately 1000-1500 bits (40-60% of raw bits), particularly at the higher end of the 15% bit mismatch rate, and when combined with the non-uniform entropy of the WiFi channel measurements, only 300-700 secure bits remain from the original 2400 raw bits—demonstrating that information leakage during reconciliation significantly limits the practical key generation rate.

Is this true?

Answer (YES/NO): YES